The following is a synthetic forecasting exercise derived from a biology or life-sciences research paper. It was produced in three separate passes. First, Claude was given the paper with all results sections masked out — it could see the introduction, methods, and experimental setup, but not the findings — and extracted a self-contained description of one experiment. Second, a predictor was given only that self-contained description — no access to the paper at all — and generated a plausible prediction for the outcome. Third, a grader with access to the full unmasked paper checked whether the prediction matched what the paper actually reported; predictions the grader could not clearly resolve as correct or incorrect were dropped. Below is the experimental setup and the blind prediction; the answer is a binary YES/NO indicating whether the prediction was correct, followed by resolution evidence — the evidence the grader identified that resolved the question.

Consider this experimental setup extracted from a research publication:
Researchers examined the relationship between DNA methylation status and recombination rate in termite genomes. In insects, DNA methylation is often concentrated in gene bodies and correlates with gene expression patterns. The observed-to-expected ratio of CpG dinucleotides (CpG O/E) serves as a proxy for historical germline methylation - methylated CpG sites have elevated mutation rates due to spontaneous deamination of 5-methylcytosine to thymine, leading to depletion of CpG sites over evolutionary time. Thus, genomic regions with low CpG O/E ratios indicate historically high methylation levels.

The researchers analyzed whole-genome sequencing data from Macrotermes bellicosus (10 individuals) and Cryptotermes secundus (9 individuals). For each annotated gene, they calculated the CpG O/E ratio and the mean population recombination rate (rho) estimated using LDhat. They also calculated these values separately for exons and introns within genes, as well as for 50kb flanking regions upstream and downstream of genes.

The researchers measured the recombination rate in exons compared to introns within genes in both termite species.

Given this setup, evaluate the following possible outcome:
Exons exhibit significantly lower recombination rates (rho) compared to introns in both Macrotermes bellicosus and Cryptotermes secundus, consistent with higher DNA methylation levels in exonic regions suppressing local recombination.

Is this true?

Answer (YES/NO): YES